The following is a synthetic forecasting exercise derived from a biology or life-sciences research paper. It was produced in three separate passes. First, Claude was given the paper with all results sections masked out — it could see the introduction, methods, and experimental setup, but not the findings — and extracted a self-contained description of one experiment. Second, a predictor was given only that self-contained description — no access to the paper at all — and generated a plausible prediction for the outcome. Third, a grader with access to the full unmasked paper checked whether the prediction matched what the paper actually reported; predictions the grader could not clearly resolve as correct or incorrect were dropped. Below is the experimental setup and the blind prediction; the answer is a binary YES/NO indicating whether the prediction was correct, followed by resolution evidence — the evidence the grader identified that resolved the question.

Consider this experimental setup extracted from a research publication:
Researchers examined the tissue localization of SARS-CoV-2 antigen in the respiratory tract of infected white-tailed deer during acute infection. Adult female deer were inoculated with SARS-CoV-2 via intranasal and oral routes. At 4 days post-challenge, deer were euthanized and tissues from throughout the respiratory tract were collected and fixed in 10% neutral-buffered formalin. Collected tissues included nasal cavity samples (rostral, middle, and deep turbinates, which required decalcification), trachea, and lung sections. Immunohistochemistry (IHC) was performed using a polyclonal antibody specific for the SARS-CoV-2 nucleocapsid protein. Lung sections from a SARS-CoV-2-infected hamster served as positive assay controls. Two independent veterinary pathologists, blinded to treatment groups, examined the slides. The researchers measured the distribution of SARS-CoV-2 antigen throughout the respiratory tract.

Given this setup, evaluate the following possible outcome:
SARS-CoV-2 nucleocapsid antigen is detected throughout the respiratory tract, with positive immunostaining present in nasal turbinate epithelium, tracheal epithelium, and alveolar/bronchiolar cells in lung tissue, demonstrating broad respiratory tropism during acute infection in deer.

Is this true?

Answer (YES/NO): NO